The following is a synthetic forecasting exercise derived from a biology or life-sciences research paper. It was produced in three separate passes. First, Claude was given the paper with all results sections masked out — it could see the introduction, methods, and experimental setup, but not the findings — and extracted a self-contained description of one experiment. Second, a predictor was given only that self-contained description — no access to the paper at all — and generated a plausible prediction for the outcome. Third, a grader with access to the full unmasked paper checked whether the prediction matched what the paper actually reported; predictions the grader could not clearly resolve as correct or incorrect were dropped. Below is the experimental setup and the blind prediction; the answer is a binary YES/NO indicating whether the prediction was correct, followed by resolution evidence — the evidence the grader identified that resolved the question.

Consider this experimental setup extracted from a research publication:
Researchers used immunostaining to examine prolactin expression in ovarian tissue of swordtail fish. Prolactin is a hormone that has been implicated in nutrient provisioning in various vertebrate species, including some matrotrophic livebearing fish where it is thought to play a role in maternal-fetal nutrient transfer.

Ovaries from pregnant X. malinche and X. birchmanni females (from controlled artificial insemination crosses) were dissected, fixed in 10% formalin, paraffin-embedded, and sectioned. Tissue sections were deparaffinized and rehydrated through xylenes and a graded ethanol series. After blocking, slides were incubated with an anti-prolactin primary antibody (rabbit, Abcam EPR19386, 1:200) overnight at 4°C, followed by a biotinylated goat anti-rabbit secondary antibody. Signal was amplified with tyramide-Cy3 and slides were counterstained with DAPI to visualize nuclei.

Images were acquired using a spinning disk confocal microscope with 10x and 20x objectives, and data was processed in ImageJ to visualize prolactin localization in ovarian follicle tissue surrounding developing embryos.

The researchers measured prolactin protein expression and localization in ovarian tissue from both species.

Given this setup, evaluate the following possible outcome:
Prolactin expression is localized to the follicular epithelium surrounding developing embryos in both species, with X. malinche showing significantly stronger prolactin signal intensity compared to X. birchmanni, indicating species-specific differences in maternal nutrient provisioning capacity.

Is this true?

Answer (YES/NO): NO